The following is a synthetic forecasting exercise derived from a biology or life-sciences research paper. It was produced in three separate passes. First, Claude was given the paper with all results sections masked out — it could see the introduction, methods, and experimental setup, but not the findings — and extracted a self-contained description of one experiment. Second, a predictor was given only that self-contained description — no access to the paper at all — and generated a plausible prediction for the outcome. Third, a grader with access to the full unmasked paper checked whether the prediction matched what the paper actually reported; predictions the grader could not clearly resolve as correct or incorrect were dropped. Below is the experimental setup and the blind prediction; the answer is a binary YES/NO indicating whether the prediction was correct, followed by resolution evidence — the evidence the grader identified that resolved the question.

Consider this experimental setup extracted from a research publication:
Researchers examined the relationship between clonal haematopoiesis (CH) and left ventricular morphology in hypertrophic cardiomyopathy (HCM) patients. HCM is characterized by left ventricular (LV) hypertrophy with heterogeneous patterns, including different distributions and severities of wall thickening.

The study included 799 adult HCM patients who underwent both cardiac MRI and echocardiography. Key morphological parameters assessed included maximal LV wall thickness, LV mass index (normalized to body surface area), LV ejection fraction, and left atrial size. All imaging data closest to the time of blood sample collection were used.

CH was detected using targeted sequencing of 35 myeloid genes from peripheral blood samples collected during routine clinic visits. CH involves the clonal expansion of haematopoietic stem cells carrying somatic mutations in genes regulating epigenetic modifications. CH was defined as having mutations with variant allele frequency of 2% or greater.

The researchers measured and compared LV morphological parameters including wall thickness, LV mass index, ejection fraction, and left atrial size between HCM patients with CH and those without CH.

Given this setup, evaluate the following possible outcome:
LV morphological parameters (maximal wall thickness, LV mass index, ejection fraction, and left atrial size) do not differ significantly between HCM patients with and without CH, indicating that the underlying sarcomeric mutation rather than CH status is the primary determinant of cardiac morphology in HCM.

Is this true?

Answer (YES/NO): YES